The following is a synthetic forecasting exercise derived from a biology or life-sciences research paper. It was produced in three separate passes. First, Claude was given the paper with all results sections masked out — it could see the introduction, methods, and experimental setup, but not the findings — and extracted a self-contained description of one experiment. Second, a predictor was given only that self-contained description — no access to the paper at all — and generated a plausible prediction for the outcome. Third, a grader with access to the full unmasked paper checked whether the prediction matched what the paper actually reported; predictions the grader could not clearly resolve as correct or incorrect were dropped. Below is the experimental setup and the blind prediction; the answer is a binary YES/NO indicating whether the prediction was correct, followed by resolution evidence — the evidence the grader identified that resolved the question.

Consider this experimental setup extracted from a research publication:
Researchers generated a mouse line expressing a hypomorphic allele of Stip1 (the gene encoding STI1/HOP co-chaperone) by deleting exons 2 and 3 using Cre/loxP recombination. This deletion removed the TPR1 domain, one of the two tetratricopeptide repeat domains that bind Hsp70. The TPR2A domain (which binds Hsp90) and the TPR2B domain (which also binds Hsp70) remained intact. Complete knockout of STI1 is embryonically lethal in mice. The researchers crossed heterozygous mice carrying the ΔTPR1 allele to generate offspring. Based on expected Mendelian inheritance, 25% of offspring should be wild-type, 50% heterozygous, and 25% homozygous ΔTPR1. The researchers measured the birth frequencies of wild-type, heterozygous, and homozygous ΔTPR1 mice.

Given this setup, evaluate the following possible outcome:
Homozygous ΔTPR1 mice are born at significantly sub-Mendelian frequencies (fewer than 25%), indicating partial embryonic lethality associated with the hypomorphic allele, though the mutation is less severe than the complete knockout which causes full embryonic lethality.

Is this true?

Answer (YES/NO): NO